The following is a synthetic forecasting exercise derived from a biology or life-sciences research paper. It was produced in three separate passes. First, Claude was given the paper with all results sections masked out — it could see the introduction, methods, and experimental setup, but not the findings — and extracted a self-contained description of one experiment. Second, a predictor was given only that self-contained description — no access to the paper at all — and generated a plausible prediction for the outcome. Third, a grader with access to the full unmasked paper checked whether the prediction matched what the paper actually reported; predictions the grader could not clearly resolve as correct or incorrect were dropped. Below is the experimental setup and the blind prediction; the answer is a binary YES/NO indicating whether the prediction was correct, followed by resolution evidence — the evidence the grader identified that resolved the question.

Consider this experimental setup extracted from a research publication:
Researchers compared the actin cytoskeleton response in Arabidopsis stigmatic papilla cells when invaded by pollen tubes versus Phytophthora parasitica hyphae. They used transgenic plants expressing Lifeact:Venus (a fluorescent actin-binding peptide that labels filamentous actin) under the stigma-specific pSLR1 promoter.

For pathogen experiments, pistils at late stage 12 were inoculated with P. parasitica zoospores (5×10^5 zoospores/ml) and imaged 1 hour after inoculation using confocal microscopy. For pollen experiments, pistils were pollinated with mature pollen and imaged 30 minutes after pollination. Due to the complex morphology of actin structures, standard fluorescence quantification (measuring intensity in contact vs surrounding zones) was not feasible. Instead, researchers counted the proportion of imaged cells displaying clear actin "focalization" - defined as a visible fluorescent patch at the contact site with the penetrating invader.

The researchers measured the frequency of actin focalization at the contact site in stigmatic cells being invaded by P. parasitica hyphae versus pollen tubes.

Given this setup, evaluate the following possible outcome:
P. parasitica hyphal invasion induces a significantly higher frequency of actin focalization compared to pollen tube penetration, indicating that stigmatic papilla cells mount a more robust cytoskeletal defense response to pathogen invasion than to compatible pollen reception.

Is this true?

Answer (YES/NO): NO